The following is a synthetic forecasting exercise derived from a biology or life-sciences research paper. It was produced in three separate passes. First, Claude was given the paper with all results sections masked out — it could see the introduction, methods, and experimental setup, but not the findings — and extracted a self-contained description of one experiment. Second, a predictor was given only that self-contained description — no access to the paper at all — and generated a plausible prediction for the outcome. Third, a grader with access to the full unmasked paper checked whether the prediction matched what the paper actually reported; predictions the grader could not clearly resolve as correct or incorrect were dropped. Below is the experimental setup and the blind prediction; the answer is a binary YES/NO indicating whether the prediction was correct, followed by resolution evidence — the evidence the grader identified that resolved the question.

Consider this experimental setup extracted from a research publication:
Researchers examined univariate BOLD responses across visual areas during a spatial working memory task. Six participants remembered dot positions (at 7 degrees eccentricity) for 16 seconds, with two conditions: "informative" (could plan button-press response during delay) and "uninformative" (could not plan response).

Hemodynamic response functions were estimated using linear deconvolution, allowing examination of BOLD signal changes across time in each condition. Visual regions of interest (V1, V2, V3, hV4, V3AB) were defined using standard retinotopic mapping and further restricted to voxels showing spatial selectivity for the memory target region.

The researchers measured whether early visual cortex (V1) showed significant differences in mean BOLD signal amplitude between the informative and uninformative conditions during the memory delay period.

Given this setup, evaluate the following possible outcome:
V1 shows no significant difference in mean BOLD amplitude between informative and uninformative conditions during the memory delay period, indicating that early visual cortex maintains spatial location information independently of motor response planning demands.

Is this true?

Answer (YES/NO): NO